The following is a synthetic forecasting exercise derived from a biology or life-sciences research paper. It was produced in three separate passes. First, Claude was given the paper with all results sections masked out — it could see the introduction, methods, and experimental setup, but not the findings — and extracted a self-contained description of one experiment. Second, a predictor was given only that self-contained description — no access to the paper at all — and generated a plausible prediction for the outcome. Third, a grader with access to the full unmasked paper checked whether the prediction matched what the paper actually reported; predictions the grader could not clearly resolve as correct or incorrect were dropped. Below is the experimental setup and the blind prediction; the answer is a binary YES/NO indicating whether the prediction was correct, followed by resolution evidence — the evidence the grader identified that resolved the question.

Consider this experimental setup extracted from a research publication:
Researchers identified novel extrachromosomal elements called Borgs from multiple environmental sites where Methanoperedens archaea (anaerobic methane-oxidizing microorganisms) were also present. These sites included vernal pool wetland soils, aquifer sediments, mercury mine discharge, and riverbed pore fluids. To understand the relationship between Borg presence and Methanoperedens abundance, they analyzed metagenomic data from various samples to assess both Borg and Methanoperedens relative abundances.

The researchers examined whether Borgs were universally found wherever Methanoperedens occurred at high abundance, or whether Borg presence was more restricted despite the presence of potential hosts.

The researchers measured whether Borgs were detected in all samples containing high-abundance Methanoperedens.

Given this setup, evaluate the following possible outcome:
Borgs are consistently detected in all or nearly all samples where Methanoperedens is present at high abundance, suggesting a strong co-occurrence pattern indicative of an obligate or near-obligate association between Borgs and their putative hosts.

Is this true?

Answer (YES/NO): NO